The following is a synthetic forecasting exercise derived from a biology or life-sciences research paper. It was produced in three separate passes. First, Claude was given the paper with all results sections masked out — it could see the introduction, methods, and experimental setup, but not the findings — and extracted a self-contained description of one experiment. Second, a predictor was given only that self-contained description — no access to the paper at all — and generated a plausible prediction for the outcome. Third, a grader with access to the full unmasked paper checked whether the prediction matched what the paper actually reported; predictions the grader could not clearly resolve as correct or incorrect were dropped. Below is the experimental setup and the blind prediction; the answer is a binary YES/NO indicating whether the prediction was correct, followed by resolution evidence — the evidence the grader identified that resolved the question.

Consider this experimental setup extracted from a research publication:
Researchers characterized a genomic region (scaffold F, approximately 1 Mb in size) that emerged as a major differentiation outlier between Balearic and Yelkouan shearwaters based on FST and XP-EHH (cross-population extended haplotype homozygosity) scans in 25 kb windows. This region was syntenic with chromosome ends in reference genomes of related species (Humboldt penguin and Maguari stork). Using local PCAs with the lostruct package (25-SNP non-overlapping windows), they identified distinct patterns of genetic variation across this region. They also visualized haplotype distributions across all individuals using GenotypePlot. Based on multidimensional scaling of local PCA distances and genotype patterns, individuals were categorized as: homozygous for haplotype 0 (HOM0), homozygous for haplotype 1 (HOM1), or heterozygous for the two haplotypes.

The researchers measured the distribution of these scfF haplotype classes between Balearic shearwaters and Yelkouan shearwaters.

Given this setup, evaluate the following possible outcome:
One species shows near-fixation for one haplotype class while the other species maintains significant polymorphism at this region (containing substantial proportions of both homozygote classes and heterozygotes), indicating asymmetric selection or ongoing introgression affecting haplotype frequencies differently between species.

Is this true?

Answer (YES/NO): YES